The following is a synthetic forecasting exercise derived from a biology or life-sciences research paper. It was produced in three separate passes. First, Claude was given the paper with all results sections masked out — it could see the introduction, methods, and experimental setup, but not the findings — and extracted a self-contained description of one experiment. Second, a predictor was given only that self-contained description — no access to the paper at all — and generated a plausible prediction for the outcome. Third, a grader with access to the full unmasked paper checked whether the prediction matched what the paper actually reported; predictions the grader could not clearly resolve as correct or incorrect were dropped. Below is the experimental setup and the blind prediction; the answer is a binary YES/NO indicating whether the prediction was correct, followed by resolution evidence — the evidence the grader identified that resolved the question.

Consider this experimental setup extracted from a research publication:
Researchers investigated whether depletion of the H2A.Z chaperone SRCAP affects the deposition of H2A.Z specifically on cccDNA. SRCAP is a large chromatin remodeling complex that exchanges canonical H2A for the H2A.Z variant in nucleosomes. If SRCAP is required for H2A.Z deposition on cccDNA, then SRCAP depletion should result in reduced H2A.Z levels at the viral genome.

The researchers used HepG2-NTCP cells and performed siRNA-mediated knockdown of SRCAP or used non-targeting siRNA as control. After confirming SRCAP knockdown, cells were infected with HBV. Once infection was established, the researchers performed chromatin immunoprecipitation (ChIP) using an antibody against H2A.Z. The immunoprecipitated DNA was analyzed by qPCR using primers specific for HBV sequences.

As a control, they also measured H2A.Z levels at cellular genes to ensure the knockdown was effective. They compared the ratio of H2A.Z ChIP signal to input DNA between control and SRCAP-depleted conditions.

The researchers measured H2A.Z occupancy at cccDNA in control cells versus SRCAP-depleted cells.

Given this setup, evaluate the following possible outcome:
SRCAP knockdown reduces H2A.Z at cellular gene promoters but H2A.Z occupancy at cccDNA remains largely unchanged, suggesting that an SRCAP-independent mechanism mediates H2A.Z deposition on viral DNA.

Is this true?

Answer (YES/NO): NO